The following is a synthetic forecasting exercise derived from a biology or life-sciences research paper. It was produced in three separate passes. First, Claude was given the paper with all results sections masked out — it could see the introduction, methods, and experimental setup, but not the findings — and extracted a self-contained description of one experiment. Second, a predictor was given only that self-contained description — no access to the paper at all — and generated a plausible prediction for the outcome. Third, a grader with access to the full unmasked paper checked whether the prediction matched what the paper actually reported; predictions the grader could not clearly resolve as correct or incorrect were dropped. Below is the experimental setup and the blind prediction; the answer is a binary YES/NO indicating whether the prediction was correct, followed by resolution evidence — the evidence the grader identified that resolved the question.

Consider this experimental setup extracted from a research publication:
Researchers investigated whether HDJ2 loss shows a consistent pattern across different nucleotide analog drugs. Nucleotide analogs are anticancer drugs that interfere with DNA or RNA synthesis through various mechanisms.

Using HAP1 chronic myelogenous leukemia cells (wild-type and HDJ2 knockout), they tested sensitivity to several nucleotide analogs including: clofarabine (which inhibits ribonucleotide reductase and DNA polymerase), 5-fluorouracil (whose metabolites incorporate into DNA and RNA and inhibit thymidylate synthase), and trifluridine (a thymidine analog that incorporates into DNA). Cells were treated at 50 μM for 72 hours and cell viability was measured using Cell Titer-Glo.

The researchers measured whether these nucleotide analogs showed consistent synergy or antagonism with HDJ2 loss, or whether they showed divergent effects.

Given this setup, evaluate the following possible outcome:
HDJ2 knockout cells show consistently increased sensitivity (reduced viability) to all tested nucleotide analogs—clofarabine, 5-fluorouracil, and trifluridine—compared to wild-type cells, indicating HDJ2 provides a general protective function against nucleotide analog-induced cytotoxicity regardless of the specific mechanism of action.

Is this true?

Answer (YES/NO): NO